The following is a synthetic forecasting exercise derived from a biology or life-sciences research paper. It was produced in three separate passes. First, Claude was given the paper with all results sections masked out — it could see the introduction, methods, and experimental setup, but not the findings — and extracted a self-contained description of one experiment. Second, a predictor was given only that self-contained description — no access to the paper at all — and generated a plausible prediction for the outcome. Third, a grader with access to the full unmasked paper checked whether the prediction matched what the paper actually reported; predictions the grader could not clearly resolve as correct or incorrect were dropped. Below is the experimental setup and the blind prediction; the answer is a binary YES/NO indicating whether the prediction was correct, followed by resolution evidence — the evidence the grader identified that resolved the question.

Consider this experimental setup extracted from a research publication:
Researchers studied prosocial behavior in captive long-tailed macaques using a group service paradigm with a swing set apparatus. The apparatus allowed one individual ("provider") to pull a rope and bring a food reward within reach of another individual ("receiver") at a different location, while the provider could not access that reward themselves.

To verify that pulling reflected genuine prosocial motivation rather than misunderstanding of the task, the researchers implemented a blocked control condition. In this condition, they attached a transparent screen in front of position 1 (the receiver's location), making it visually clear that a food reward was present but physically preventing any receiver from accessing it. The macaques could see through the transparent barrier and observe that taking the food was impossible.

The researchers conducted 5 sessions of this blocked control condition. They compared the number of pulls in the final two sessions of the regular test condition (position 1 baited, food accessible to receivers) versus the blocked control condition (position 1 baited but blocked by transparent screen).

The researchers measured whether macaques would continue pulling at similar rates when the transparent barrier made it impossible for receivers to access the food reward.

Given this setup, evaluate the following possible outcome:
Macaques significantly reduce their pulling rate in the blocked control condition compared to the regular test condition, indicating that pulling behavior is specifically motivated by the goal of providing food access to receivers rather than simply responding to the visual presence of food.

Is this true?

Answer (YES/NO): YES